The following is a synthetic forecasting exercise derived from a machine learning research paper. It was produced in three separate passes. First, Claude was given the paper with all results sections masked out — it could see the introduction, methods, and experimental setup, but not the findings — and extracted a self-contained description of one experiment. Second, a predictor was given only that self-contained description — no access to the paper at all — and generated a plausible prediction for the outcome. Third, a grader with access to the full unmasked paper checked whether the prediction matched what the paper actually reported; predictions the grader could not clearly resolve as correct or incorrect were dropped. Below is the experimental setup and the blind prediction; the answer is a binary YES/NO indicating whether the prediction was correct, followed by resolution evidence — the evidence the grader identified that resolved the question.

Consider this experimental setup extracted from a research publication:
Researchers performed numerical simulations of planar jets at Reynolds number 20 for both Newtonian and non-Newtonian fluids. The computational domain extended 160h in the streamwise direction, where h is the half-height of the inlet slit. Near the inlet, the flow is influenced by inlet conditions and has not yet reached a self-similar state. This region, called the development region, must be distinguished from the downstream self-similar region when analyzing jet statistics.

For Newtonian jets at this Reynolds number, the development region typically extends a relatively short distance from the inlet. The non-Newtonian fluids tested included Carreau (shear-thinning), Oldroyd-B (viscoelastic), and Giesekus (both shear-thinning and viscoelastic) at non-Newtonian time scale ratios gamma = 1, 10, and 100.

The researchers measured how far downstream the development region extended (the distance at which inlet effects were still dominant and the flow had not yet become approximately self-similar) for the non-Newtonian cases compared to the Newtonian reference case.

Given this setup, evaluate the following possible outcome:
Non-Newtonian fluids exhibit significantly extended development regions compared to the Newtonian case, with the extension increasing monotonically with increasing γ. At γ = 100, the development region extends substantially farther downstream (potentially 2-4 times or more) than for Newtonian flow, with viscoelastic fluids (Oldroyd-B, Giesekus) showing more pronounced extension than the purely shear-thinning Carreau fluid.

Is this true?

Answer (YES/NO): NO